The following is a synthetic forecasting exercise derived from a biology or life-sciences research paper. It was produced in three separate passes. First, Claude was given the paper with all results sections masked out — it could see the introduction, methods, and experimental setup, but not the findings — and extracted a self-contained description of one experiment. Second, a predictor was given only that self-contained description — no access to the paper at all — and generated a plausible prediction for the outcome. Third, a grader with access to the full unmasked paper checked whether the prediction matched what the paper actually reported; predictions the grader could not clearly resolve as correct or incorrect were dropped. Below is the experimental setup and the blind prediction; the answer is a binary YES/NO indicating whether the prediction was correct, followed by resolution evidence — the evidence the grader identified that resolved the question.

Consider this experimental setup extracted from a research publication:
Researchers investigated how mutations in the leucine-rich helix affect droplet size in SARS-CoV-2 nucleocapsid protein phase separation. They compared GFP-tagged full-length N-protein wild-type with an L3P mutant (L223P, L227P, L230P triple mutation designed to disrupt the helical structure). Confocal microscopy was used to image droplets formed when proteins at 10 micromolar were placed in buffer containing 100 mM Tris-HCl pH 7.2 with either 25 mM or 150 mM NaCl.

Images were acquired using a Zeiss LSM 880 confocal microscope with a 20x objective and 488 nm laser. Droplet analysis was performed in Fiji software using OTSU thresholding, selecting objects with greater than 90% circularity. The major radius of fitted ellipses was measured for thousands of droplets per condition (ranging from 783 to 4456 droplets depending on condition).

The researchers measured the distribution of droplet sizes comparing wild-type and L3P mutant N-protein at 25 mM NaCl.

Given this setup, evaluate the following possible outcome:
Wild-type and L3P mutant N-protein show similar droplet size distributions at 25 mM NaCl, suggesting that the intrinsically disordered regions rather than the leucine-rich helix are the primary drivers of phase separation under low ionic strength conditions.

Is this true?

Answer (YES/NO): NO